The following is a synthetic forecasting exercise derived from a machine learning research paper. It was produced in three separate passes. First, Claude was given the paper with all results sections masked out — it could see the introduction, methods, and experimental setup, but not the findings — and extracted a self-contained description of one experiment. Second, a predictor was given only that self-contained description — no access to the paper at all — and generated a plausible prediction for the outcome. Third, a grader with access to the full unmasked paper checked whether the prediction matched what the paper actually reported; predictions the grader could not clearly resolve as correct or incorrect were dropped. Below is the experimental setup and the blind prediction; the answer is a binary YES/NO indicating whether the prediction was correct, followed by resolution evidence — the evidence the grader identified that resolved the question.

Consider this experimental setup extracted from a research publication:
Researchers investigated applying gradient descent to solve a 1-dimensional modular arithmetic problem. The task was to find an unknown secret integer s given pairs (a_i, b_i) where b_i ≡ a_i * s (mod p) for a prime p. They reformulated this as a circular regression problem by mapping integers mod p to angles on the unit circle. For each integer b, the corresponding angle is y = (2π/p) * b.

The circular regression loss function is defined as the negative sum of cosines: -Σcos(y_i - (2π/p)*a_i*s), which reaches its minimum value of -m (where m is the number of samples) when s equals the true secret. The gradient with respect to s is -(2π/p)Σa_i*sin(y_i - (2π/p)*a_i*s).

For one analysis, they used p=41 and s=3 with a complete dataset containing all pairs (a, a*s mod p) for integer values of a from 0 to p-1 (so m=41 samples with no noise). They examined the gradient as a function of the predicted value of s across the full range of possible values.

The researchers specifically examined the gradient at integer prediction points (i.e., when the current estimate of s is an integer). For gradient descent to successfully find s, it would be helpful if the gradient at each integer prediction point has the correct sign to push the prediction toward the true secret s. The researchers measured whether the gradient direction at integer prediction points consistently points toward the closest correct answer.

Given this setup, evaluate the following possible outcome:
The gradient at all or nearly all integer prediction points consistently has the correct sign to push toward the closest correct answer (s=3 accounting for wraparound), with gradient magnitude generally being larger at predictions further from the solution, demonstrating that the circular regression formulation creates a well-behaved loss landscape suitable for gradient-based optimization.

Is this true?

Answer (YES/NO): NO